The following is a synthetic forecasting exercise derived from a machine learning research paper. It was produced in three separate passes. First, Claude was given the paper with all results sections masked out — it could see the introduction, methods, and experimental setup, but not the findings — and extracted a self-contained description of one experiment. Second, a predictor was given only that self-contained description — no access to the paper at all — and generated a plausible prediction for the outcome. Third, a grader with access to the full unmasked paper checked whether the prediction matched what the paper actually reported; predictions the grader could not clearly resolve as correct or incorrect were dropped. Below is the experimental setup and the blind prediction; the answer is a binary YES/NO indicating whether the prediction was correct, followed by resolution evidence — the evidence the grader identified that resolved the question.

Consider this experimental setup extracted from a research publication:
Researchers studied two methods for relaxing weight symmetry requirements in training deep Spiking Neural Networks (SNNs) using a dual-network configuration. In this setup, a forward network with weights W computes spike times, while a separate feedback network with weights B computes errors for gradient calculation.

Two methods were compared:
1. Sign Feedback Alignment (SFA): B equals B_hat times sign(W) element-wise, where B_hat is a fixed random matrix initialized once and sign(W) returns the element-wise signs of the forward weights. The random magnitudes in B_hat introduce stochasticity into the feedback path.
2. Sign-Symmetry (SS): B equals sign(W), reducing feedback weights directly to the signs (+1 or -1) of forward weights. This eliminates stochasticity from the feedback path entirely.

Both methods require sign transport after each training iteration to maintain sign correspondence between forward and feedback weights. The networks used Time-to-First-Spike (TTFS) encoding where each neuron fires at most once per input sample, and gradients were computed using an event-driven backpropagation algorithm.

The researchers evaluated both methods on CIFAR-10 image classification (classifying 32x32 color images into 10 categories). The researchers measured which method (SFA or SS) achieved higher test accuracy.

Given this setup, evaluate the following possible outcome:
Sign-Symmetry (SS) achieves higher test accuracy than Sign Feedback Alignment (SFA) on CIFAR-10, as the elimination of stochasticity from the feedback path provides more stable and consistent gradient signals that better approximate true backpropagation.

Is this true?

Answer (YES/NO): YES